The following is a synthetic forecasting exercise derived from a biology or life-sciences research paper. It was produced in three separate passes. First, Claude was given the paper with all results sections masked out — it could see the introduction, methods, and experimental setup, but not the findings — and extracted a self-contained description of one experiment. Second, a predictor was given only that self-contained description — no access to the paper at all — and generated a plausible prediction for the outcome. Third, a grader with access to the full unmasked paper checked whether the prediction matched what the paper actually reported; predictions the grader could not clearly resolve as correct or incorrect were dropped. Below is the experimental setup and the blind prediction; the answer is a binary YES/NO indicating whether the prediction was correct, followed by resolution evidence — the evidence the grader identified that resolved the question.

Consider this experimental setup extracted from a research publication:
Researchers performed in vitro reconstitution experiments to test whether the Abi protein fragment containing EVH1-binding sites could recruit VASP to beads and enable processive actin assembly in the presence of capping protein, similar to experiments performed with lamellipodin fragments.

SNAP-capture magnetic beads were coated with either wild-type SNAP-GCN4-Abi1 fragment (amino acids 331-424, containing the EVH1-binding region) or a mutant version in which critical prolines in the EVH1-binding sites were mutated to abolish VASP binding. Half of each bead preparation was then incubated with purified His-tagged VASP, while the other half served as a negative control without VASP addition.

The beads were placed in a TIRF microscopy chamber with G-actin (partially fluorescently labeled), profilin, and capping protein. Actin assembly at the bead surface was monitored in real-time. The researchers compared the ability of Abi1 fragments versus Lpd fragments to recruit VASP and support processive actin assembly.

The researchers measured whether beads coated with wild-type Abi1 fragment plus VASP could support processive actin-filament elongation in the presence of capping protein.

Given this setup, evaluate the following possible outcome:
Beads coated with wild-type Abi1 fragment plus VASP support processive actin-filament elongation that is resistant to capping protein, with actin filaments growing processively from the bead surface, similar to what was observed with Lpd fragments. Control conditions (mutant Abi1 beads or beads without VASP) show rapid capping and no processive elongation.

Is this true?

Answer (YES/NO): YES